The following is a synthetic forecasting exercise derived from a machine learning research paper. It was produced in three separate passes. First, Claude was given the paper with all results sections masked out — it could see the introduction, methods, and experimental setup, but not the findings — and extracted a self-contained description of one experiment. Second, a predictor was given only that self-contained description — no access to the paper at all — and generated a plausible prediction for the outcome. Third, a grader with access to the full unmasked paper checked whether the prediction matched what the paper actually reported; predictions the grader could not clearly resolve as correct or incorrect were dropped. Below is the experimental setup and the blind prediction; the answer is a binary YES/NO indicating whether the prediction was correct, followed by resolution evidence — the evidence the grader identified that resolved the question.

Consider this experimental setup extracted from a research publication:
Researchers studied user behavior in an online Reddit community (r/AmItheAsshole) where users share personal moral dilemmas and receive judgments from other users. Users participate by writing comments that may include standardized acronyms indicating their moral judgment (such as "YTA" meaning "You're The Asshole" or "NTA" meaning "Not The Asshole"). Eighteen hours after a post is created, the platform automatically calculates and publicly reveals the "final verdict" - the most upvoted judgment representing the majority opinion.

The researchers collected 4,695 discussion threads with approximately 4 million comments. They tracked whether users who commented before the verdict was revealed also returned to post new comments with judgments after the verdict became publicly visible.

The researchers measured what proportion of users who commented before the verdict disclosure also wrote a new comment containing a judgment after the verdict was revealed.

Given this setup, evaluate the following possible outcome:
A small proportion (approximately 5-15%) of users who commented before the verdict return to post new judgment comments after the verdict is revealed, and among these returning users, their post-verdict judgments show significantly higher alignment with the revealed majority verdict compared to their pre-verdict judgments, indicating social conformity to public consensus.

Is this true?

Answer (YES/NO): NO